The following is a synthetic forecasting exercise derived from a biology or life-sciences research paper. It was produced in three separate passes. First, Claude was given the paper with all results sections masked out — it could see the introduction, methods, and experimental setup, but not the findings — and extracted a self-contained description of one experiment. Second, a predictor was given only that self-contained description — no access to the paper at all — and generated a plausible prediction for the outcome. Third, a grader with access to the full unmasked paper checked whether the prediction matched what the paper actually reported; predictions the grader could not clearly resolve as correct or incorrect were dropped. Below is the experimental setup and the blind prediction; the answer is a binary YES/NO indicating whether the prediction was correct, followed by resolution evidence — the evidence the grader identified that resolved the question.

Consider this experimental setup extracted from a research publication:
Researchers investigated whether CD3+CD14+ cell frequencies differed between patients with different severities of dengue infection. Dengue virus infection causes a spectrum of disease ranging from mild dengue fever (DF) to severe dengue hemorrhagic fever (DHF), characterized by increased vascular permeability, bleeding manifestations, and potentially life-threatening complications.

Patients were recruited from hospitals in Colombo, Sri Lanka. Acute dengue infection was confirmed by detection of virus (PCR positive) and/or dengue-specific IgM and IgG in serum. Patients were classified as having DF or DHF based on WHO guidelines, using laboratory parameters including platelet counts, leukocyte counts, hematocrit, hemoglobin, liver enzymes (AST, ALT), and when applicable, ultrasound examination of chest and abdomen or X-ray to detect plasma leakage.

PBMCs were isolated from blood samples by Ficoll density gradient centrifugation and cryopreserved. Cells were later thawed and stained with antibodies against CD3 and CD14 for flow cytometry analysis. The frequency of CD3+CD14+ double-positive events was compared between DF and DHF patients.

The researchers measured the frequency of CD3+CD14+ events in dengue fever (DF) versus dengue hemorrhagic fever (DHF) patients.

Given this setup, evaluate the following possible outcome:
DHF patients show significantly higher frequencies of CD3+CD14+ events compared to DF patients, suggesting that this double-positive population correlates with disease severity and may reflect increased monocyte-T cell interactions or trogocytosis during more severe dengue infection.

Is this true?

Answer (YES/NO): YES